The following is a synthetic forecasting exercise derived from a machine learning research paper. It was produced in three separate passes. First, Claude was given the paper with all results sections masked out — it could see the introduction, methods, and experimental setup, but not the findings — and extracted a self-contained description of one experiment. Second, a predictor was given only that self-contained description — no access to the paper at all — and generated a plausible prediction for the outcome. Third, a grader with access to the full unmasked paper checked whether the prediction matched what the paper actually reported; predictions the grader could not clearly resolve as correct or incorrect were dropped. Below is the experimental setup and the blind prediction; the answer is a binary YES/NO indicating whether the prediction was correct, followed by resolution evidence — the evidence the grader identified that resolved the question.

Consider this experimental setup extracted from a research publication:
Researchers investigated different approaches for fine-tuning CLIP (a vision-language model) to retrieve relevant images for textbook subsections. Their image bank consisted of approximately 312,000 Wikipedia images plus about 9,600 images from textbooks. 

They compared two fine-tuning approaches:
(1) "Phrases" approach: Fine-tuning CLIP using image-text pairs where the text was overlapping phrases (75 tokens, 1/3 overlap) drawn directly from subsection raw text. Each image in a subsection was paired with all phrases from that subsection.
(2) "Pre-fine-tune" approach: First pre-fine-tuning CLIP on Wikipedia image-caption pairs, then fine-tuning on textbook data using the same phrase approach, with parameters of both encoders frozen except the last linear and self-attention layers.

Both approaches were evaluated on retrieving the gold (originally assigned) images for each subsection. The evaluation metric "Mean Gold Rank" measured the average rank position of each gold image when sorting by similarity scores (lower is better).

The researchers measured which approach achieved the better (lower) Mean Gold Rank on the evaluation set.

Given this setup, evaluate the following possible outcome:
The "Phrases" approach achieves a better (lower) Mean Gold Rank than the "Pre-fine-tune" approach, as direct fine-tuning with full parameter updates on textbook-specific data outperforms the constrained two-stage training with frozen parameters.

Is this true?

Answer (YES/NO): NO